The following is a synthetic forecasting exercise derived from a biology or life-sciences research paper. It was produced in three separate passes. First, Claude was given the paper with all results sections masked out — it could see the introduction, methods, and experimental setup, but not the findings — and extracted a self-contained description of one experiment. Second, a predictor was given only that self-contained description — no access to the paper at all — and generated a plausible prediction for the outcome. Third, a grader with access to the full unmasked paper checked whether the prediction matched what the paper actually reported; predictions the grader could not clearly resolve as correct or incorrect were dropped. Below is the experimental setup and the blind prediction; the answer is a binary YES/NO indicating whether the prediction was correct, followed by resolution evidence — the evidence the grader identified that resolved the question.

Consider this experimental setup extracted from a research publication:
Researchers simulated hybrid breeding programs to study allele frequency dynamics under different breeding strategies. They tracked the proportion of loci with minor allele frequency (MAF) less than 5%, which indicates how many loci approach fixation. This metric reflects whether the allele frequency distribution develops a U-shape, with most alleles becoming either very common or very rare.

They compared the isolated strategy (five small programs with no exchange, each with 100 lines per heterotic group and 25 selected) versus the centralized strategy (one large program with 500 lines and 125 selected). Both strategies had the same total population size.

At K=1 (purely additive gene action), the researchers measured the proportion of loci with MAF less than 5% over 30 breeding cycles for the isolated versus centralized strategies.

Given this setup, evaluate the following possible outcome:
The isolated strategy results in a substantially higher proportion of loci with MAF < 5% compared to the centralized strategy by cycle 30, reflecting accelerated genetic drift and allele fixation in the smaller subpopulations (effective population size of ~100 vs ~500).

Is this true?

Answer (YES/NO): YES